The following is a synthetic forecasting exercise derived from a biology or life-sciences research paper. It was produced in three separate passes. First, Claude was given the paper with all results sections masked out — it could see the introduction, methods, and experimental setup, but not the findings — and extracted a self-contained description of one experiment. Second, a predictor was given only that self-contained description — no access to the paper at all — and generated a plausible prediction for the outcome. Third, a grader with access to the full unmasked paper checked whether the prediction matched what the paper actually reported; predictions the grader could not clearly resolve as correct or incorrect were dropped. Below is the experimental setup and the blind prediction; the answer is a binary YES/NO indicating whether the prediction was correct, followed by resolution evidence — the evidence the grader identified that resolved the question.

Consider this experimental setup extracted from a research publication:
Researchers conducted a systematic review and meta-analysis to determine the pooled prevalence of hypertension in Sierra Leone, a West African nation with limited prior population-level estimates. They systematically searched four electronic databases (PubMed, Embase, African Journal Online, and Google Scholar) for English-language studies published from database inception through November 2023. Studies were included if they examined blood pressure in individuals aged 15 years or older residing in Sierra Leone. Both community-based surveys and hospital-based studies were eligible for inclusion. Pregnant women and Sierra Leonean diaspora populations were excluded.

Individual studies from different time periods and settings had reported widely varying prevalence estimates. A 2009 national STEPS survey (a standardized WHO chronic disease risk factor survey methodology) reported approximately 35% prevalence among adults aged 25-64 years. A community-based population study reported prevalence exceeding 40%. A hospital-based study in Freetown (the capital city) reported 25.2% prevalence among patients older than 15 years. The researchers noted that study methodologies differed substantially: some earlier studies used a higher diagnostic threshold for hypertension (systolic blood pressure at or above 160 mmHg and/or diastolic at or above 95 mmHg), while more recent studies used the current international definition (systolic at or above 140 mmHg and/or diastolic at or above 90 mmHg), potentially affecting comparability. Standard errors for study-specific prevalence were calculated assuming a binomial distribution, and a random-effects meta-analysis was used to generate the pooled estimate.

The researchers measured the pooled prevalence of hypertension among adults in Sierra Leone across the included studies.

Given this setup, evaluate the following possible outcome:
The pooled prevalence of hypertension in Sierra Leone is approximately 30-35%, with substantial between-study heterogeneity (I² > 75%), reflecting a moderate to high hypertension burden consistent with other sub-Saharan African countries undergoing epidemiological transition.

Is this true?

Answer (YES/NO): NO